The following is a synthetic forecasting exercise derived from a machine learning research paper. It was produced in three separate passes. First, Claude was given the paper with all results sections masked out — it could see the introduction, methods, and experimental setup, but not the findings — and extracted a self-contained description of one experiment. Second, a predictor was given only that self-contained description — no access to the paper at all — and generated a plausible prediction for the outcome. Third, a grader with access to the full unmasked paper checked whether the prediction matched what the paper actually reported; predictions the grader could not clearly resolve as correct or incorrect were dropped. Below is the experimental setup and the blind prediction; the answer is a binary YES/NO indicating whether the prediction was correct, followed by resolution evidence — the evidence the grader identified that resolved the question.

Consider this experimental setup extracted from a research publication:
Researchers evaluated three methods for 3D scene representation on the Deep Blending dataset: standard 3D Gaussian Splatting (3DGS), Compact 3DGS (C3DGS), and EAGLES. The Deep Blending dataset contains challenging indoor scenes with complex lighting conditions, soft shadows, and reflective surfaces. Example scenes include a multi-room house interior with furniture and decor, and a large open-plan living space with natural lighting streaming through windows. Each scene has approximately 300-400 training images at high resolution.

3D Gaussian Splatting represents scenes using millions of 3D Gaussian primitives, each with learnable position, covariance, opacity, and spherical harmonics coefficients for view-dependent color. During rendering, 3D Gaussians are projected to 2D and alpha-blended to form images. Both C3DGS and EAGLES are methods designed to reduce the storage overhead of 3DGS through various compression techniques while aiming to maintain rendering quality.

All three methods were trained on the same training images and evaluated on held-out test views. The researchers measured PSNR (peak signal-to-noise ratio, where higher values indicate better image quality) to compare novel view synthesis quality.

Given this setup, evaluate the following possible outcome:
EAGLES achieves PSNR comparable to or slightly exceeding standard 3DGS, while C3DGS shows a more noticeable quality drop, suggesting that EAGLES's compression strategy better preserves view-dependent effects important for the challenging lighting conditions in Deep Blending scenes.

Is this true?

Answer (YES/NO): NO